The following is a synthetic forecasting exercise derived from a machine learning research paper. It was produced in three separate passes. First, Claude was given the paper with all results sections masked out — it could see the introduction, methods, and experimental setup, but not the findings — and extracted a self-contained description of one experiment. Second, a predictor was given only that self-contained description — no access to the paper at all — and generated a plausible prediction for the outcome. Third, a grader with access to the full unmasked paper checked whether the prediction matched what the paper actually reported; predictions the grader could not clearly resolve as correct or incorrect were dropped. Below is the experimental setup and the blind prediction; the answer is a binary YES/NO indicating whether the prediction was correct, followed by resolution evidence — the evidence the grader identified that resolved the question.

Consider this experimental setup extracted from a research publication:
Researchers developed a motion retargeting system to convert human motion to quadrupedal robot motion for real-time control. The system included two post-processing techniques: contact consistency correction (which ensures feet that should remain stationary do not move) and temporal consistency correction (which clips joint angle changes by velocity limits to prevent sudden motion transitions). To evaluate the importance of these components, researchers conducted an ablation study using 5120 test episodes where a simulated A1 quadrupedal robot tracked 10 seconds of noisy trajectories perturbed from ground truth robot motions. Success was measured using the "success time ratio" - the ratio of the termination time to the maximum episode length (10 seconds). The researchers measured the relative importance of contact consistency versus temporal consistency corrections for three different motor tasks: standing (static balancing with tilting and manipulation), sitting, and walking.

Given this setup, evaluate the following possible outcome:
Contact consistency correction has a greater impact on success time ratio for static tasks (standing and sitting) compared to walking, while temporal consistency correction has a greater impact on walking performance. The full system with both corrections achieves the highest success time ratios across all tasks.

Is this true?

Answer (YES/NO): YES